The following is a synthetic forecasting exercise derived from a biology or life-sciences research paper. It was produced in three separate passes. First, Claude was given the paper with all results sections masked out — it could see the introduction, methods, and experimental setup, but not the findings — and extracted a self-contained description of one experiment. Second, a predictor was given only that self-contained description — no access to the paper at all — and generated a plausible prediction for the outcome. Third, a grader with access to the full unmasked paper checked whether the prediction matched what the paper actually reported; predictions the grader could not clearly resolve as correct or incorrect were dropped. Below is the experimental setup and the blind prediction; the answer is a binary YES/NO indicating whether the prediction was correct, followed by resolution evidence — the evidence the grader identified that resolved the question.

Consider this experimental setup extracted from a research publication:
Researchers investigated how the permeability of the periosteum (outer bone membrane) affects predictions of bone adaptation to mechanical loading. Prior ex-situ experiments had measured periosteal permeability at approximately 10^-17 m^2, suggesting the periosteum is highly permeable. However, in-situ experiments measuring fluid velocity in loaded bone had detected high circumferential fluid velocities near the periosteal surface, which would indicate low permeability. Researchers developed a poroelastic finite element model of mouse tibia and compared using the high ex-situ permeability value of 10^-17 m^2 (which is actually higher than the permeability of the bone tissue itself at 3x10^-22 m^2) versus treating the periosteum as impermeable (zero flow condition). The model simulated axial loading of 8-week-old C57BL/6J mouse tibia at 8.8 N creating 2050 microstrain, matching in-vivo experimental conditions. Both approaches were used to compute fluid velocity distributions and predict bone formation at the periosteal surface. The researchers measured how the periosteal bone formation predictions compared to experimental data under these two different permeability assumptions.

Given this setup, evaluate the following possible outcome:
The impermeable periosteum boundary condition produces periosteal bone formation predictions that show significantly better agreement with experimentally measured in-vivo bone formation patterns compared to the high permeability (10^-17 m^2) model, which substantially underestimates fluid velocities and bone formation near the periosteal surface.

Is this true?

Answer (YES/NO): NO